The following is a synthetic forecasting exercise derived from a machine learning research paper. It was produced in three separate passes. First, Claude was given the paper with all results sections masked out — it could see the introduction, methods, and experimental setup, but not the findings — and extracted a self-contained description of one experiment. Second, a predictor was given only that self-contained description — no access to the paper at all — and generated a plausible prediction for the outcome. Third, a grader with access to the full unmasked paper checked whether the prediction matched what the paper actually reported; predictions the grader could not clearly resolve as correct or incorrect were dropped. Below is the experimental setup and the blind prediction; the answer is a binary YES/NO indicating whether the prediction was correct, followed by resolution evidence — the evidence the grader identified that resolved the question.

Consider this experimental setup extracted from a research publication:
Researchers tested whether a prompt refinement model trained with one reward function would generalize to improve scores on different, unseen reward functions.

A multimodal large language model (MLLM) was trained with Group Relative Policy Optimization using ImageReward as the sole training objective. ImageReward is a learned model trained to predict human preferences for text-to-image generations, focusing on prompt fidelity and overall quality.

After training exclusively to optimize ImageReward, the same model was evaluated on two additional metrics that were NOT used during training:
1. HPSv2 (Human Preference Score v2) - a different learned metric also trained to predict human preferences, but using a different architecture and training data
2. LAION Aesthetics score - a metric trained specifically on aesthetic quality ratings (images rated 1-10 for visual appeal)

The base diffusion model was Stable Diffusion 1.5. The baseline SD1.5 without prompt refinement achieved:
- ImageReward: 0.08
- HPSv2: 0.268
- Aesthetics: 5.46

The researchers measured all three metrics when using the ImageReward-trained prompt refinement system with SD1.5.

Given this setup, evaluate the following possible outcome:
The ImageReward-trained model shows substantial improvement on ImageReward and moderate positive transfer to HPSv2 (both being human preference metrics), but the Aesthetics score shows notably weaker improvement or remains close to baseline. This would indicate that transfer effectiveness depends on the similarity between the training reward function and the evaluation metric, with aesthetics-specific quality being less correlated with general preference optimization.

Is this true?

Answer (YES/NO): NO